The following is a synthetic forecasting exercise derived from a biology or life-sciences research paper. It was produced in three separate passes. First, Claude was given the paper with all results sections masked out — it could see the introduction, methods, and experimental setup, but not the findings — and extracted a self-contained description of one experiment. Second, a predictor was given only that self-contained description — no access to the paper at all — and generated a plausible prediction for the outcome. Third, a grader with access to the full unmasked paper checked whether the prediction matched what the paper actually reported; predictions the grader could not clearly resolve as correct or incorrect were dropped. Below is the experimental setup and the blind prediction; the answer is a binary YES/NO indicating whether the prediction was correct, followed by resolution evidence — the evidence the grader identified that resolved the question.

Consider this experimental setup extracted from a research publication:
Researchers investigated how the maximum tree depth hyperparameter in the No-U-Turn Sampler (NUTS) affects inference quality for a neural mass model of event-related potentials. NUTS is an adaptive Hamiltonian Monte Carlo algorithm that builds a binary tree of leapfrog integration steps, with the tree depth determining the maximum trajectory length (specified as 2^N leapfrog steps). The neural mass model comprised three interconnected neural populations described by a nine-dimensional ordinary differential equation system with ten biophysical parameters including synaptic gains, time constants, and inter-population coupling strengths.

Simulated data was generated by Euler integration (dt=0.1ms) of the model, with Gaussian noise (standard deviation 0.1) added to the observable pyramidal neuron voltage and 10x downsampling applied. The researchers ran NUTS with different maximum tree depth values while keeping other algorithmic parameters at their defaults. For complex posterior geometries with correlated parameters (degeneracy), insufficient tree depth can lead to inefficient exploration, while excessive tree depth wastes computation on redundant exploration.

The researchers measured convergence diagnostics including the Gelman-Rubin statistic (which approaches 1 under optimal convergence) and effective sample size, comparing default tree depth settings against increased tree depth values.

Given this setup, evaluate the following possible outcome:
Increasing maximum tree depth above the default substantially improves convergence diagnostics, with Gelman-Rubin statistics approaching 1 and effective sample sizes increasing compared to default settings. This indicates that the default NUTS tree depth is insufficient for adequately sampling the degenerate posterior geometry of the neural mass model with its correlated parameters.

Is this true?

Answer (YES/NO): NO